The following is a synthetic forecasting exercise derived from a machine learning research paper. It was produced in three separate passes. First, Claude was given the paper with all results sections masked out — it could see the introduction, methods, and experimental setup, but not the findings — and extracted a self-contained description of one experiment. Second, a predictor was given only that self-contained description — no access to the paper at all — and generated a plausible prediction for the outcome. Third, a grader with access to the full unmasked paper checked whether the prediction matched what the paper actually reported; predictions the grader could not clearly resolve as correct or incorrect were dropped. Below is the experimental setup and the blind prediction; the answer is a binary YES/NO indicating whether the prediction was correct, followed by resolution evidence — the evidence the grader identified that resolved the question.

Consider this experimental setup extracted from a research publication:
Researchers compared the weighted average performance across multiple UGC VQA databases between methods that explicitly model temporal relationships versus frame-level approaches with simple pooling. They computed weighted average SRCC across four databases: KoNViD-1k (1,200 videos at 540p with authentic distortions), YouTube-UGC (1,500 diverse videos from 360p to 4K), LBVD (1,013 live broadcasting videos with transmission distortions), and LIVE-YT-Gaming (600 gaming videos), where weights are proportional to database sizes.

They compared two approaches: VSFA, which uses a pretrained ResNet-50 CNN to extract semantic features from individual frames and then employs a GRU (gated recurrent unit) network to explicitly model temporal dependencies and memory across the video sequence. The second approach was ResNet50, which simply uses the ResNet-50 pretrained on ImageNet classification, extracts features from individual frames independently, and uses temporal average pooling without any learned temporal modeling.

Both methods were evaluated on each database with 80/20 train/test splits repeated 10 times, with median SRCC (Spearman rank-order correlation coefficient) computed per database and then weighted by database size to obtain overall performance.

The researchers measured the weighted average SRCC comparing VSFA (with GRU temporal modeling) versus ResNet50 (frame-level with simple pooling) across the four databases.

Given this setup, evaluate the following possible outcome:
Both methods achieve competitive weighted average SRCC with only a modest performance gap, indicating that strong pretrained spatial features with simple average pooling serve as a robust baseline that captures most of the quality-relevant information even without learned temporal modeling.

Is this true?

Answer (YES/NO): NO